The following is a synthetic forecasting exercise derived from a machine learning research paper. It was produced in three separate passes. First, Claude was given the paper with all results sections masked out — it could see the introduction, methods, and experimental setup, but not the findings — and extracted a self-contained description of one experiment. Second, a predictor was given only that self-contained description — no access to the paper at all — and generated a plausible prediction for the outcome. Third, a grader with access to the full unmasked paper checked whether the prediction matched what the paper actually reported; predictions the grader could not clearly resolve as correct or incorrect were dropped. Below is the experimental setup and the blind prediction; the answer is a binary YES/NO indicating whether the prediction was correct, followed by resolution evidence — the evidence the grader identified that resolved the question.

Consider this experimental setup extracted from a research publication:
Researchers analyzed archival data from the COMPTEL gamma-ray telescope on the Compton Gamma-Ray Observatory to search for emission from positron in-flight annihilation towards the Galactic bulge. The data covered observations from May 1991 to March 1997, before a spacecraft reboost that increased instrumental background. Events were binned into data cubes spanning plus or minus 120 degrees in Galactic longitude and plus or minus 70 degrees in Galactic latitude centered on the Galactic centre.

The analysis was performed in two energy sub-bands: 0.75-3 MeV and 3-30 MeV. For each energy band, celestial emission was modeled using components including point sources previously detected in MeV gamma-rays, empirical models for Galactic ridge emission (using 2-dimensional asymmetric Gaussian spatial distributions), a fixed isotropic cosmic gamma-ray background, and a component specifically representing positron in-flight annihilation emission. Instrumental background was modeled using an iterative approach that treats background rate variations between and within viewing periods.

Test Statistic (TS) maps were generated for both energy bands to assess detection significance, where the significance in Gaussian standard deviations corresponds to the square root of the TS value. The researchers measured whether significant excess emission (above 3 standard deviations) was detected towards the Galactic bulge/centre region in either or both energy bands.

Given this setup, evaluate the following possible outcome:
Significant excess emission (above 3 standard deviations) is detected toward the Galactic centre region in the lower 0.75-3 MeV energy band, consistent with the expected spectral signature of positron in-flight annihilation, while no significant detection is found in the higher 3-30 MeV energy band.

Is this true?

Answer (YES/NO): NO